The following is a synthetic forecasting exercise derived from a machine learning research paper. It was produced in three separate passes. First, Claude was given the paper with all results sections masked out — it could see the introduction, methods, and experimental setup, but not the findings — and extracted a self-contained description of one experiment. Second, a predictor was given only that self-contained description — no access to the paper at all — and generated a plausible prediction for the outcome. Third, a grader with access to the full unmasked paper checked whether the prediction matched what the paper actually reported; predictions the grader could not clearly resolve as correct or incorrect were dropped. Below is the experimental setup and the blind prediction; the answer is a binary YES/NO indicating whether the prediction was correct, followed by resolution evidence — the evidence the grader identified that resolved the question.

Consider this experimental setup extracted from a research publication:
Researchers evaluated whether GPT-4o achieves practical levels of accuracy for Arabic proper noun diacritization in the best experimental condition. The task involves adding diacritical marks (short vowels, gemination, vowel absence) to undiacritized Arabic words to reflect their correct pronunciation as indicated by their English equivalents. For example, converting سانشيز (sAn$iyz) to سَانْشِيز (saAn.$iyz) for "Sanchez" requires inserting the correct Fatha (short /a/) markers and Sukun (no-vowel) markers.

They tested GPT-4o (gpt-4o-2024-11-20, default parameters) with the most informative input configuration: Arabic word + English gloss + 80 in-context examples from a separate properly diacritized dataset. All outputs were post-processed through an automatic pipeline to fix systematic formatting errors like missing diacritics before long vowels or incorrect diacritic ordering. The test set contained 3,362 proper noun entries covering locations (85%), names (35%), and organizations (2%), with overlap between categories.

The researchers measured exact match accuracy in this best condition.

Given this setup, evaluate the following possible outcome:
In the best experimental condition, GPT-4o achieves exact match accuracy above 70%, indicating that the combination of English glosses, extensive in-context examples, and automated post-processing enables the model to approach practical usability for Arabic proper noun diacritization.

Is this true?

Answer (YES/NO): YES